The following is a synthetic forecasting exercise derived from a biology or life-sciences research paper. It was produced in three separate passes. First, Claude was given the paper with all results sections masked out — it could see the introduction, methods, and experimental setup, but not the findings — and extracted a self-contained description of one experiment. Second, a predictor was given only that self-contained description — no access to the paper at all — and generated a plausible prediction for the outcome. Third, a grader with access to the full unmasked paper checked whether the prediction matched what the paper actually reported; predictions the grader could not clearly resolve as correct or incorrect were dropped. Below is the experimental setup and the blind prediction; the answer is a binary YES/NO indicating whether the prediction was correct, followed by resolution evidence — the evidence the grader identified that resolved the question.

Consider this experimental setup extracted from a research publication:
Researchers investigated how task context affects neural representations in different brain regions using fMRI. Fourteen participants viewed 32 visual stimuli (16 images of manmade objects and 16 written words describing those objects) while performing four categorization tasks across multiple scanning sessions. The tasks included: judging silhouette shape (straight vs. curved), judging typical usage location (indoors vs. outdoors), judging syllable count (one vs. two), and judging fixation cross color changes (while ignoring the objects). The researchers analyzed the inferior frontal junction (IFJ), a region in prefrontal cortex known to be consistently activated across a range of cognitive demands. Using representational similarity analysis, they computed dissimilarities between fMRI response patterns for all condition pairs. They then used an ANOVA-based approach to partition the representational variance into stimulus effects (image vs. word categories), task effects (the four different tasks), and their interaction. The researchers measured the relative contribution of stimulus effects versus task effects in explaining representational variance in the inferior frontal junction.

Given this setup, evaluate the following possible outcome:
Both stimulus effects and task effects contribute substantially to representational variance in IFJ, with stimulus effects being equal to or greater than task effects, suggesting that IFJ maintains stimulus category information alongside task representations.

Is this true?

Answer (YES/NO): NO